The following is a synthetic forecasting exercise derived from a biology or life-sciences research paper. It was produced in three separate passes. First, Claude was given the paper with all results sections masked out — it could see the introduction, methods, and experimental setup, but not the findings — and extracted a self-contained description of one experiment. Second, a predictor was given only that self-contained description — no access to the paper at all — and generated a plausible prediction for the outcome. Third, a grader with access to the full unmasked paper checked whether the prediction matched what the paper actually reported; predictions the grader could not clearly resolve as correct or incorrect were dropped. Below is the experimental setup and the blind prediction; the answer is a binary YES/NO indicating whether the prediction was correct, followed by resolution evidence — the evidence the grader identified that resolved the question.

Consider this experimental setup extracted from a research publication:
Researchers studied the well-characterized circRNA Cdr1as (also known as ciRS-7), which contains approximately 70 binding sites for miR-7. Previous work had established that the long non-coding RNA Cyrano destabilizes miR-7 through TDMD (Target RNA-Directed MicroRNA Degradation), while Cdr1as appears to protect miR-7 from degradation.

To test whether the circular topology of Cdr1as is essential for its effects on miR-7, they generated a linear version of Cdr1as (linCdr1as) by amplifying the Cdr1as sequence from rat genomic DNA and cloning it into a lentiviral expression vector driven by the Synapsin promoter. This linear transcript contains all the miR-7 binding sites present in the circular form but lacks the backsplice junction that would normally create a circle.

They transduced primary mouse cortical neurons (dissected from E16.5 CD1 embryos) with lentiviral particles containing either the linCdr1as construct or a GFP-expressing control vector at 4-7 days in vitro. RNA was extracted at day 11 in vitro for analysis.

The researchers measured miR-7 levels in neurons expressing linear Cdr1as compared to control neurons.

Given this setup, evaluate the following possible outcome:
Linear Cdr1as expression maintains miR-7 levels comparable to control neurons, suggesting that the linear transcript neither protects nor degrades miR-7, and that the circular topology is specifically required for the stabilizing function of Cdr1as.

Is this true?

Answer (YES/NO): NO